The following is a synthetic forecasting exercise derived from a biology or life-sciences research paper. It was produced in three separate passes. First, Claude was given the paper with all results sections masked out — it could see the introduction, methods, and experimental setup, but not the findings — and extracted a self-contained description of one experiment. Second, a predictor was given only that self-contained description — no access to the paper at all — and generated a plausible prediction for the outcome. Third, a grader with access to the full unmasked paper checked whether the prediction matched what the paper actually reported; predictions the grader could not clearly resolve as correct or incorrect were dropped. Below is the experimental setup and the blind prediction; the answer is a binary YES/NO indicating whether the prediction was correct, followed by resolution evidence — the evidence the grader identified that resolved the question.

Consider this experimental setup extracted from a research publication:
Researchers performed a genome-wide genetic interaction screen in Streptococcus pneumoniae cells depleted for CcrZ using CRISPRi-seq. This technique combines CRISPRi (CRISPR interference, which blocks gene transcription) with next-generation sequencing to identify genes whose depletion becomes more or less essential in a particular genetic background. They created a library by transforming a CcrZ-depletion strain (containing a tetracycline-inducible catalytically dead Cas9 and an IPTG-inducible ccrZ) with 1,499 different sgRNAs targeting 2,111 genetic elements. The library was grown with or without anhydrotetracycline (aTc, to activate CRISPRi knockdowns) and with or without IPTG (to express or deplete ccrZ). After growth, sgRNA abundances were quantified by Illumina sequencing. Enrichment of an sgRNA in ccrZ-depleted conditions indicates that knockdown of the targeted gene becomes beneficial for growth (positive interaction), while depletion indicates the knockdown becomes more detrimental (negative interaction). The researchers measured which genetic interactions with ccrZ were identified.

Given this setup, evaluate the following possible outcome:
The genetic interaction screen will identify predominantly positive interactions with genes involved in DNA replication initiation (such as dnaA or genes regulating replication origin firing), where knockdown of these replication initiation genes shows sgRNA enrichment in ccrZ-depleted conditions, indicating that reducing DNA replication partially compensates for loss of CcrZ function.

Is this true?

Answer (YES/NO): NO